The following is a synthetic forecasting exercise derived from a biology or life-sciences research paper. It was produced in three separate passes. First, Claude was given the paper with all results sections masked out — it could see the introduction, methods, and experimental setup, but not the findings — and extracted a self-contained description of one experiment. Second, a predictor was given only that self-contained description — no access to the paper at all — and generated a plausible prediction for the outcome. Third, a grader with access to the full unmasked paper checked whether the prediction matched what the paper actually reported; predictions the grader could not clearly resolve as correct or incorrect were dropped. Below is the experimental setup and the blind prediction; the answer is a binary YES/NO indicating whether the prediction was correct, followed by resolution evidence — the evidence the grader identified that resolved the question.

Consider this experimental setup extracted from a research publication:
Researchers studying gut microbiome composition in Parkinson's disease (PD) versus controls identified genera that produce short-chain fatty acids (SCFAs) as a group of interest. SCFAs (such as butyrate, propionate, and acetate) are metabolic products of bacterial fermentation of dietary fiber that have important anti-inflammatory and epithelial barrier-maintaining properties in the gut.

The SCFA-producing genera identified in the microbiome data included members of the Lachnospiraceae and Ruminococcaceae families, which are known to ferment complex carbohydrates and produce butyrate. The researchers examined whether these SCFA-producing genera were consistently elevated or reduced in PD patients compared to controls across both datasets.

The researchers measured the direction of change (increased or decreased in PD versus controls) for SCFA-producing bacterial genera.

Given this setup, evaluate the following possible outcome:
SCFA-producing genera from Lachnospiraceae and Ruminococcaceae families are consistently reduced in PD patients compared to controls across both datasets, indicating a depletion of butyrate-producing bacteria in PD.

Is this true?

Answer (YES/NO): YES